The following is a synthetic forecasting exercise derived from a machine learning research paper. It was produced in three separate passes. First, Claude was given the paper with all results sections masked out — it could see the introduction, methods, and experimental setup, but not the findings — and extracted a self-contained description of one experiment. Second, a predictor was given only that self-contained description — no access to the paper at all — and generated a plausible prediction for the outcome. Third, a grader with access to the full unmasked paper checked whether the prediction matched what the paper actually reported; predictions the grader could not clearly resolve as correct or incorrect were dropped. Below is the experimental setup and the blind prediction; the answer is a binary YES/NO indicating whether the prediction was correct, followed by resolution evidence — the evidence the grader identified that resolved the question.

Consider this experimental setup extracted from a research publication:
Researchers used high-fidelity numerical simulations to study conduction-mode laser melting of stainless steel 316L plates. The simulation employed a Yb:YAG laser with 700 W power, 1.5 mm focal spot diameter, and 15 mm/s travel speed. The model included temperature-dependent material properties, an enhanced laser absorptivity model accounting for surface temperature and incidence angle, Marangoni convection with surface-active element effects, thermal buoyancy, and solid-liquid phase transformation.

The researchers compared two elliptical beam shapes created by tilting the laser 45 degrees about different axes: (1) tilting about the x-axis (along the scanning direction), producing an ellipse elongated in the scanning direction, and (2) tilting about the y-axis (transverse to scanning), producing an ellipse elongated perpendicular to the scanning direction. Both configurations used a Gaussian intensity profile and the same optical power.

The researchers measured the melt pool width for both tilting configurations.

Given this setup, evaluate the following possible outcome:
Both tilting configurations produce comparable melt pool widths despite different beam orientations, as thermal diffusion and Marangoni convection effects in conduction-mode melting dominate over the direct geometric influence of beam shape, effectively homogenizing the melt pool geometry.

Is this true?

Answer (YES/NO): NO